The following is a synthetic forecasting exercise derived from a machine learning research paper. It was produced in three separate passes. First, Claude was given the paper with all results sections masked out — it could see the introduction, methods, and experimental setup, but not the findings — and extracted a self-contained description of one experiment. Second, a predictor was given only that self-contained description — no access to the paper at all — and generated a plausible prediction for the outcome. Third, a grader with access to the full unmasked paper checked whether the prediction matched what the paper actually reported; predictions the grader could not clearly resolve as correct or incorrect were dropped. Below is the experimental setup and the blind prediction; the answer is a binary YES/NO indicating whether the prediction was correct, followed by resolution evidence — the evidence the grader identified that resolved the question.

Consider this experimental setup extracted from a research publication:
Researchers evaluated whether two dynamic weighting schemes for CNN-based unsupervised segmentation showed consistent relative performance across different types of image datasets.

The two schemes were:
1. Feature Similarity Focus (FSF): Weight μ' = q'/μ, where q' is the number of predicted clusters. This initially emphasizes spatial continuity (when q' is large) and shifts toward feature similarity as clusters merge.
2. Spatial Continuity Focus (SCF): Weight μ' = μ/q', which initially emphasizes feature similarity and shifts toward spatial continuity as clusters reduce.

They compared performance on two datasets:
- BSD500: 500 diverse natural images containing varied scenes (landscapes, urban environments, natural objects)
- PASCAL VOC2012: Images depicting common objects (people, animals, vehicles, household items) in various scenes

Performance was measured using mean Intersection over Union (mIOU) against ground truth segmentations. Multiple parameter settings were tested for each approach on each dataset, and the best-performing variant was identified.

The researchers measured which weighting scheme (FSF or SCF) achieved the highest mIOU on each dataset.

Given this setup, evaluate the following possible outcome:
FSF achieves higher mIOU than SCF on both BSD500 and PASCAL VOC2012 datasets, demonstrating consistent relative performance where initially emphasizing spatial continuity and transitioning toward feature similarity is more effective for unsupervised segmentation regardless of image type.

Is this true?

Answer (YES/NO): NO